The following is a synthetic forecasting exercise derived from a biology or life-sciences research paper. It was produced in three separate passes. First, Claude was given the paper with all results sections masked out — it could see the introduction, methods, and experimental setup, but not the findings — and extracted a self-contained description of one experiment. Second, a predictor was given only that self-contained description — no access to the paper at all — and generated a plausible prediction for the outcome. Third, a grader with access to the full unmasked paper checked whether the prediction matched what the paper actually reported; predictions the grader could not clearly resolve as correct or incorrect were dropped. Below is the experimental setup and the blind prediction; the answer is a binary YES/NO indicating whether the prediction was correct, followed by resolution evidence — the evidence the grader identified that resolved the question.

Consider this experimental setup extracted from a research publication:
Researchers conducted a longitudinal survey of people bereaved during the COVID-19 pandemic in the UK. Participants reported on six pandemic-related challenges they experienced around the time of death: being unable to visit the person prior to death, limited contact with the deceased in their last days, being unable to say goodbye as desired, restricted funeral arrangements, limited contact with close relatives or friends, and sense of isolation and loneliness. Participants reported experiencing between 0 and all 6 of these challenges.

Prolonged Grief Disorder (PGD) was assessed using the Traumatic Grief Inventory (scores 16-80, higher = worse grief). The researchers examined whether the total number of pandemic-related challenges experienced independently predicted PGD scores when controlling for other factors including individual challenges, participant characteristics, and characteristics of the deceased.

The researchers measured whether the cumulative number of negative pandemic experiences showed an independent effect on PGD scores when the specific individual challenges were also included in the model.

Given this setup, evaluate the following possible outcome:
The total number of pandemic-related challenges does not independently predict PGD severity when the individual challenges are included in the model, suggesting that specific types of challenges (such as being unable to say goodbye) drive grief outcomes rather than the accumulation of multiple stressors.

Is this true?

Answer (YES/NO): YES